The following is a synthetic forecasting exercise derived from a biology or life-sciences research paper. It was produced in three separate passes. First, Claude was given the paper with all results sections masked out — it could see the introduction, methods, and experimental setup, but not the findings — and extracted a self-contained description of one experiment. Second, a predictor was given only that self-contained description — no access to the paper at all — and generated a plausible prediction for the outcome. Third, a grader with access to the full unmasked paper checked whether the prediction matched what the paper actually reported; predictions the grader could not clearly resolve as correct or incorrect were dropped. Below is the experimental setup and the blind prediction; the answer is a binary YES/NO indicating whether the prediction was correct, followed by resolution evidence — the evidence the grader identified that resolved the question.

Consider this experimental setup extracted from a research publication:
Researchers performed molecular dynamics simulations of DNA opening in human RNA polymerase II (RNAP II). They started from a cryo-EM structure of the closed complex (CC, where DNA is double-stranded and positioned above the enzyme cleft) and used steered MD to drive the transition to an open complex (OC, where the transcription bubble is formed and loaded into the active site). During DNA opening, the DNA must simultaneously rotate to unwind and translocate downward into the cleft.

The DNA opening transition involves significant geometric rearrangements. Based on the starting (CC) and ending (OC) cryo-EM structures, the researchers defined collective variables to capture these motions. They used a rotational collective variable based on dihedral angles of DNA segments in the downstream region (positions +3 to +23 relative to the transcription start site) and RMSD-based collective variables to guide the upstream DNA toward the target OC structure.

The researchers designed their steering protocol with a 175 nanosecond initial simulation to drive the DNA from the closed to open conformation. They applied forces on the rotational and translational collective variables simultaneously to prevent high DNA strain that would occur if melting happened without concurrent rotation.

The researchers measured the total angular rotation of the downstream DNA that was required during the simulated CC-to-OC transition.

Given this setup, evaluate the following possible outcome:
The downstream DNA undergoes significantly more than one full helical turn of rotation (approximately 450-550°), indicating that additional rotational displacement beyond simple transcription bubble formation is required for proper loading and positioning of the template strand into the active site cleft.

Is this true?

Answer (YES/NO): NO